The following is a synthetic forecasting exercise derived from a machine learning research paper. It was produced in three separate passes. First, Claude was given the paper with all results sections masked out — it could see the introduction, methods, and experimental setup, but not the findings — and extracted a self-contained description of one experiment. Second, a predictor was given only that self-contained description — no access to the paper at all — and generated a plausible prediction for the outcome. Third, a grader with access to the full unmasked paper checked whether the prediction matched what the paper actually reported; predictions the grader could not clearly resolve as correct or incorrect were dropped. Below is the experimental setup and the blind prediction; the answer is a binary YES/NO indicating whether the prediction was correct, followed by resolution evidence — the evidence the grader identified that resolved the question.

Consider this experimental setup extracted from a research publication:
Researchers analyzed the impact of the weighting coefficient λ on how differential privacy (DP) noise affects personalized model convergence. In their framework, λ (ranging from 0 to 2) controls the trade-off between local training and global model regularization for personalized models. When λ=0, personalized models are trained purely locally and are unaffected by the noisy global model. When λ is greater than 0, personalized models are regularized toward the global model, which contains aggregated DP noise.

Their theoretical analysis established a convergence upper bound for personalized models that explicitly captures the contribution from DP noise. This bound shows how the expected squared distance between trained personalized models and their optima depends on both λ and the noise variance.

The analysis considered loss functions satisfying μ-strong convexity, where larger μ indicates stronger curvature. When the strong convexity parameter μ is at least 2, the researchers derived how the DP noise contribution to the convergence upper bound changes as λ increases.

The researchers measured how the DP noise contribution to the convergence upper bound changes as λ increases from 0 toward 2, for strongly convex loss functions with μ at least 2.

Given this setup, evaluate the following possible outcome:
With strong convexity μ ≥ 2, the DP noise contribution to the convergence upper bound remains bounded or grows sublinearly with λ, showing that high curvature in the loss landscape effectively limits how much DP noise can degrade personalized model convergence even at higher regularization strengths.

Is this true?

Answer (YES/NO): NO